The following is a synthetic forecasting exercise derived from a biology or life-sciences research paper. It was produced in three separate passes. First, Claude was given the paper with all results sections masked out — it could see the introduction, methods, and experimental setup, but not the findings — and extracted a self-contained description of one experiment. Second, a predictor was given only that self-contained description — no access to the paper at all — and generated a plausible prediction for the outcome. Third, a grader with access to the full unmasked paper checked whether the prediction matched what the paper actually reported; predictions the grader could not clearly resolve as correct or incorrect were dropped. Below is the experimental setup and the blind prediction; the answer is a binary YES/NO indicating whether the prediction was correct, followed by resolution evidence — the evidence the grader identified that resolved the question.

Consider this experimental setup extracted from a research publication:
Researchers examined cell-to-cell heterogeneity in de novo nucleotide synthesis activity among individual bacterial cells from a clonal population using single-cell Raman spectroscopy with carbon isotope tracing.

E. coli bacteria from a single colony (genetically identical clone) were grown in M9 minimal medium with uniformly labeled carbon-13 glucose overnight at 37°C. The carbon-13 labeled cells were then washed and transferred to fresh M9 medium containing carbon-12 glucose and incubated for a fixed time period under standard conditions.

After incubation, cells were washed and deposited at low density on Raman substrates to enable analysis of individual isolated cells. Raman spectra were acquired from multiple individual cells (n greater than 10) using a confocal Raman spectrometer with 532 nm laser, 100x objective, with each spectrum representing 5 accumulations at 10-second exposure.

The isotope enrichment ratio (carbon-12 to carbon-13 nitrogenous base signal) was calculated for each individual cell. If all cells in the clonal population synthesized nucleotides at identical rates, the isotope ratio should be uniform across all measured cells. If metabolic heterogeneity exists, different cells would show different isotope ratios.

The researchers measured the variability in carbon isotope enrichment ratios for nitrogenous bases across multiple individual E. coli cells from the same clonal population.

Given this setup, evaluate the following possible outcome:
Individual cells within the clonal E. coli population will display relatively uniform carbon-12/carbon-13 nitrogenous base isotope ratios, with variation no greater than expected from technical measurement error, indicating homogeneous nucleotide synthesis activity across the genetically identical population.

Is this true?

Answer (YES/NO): NO